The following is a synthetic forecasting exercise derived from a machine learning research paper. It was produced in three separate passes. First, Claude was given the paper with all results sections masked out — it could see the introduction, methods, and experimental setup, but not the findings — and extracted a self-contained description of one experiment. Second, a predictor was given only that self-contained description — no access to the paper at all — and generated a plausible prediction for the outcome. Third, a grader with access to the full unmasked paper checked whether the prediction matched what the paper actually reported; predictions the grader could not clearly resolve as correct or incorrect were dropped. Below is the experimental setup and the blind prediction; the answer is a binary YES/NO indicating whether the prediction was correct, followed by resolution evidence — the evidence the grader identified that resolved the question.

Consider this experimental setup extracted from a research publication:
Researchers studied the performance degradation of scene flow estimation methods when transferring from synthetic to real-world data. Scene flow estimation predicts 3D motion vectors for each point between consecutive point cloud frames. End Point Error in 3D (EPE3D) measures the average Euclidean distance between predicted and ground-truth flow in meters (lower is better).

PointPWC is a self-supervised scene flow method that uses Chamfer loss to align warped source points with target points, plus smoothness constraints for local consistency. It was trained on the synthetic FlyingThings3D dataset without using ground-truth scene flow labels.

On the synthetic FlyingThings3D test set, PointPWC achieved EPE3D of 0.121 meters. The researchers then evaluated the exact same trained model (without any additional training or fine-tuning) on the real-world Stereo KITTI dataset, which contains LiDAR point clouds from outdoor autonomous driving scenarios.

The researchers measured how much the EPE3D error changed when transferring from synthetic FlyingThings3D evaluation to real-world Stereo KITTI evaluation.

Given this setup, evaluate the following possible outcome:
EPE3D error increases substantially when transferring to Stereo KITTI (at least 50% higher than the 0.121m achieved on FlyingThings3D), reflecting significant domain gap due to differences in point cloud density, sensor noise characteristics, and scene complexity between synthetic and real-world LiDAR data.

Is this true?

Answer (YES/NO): YES